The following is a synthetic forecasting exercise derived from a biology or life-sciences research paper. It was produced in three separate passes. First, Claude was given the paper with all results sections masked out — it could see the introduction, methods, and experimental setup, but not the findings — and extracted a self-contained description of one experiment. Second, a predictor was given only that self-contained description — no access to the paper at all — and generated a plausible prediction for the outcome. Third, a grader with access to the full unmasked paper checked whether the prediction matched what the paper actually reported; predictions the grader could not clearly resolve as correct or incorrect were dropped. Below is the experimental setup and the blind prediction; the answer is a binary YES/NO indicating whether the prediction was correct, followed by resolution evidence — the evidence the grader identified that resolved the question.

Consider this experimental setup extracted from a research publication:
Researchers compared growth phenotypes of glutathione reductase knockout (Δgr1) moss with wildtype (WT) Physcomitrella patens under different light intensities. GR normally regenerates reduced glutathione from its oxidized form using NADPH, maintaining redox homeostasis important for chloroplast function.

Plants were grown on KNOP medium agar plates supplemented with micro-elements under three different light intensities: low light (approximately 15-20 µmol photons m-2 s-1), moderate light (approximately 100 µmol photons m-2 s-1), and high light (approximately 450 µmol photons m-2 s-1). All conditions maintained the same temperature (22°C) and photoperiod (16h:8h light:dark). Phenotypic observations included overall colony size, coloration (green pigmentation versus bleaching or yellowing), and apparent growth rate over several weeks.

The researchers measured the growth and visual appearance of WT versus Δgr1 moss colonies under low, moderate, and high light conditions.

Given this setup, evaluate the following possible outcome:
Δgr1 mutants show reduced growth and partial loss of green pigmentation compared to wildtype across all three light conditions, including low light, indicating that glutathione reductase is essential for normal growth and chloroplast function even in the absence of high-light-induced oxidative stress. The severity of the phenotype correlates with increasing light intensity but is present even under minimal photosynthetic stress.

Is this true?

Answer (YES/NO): NO